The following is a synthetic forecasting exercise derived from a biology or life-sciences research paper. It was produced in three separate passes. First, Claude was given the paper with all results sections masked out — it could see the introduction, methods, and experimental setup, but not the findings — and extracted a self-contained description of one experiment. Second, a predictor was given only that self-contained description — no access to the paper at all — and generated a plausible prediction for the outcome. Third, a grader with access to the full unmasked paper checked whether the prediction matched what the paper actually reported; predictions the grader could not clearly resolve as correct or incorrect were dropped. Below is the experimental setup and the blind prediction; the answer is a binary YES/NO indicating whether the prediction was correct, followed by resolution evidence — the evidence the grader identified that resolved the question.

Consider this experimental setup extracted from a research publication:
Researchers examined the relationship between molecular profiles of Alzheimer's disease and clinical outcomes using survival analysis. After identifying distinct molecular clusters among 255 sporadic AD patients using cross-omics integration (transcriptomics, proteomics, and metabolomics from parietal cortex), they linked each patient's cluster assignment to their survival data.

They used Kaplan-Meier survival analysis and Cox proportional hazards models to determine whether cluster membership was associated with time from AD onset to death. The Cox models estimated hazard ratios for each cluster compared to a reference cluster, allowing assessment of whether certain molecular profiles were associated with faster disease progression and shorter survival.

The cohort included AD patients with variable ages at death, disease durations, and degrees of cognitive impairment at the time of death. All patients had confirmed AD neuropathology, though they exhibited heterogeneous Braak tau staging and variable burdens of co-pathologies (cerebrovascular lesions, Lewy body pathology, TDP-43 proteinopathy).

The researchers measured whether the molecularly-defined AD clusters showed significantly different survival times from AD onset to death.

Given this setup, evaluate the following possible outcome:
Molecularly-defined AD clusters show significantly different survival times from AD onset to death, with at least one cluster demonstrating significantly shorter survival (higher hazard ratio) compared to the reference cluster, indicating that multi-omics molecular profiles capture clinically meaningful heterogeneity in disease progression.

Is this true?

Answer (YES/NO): YES